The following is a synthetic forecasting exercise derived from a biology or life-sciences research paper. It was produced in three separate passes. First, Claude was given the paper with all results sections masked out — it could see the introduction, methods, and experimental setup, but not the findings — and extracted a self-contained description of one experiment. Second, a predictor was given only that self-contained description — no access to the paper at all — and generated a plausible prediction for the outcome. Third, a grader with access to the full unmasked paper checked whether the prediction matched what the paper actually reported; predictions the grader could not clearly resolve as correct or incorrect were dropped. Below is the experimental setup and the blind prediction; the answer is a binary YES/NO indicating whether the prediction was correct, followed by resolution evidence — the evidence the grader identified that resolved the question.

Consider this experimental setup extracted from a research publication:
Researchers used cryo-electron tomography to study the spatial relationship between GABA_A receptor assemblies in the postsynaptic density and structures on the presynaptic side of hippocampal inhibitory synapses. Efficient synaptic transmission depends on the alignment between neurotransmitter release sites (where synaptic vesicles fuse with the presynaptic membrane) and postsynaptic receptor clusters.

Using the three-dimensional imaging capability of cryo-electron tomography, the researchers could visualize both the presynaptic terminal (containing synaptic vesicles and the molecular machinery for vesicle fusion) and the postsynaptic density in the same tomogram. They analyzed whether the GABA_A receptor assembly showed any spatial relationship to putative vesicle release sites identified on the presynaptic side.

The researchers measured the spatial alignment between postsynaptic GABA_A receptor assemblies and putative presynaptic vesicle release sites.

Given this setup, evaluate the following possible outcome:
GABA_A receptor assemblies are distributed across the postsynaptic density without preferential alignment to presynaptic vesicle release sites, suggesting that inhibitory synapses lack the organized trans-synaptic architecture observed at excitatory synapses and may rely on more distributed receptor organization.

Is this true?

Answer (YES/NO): NO